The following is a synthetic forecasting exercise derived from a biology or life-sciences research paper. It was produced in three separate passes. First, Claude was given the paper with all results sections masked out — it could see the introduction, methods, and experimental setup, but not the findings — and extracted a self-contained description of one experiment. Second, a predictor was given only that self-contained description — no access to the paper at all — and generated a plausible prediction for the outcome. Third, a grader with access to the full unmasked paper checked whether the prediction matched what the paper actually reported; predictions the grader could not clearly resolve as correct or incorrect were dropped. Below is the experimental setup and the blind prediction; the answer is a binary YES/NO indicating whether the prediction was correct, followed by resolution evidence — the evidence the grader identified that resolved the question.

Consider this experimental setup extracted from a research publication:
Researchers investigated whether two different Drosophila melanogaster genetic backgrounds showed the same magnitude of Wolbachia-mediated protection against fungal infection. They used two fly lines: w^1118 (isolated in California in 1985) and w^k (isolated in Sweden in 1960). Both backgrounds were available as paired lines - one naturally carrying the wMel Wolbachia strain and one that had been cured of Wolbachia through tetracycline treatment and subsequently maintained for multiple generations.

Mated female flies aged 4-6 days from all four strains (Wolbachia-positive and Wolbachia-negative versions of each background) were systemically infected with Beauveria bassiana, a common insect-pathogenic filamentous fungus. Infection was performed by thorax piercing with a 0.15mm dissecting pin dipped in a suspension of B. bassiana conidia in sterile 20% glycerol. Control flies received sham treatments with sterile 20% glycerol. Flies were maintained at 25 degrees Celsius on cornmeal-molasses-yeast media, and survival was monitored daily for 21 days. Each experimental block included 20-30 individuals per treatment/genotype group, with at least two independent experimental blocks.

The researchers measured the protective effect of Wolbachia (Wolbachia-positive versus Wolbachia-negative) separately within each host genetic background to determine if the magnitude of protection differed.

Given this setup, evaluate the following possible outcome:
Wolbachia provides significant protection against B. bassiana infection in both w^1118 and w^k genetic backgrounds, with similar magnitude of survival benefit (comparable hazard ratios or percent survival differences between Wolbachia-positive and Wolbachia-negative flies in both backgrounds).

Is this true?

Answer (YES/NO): YES